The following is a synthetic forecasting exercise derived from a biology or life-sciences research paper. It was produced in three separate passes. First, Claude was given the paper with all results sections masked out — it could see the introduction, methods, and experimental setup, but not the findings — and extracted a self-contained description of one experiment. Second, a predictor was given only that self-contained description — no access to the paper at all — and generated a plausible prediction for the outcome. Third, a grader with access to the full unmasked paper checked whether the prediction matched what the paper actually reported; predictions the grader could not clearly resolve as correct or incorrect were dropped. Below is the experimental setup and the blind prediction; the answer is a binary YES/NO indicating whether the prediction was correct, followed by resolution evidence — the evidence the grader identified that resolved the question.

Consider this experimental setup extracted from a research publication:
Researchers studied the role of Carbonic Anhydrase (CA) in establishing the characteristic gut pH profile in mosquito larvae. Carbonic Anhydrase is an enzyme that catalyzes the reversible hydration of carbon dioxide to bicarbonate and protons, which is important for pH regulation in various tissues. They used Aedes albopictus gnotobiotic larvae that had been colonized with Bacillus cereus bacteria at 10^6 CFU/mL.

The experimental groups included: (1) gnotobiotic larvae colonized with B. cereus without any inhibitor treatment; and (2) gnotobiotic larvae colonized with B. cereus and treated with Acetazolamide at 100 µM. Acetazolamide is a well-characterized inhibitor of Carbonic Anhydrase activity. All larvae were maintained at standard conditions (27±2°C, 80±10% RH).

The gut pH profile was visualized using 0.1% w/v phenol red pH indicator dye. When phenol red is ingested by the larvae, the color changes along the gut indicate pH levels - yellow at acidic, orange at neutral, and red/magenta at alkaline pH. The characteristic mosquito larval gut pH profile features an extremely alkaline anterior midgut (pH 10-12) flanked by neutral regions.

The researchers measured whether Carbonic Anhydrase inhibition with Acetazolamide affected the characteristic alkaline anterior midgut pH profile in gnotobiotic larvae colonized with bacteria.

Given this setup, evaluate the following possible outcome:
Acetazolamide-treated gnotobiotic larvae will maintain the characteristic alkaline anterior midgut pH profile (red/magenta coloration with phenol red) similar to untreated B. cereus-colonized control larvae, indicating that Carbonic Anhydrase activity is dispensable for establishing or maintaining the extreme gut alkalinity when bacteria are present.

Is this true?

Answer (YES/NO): NO